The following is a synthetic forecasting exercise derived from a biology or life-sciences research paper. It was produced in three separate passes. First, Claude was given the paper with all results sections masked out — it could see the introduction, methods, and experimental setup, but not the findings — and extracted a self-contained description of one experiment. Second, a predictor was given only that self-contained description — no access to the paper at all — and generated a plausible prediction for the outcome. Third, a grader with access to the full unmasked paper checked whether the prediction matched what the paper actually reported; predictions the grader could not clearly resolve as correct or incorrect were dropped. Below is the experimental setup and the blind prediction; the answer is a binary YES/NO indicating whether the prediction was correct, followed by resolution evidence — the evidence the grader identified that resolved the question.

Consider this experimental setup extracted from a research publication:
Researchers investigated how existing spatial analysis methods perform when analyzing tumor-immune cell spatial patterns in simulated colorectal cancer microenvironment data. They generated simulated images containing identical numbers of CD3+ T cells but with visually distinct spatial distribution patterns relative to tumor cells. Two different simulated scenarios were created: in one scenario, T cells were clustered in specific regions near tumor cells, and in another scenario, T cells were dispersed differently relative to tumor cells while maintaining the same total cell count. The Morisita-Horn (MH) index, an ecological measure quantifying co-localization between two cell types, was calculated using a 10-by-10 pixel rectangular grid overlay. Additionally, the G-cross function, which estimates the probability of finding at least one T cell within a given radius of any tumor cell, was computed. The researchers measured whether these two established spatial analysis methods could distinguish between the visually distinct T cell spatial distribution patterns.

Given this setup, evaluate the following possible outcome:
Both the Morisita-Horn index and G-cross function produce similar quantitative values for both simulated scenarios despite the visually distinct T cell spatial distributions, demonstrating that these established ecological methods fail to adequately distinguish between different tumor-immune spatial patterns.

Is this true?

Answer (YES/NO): YES